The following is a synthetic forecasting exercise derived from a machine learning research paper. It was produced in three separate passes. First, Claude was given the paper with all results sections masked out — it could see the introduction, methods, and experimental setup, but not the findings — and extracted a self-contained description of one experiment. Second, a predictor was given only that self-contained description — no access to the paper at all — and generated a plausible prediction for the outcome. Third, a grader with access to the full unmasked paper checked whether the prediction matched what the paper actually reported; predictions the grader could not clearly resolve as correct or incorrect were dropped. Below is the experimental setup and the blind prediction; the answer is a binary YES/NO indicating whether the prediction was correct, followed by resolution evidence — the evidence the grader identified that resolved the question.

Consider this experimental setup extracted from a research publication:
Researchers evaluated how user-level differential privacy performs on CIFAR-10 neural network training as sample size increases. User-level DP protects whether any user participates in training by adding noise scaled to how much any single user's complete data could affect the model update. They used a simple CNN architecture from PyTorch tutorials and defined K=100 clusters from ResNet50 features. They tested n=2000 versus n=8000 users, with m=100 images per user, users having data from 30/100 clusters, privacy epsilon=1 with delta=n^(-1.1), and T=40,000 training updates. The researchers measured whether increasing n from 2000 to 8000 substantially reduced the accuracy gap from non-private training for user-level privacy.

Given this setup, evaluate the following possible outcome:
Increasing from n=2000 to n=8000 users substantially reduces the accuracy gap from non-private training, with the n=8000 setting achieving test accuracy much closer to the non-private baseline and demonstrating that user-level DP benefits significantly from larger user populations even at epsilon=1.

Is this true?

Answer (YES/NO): NO